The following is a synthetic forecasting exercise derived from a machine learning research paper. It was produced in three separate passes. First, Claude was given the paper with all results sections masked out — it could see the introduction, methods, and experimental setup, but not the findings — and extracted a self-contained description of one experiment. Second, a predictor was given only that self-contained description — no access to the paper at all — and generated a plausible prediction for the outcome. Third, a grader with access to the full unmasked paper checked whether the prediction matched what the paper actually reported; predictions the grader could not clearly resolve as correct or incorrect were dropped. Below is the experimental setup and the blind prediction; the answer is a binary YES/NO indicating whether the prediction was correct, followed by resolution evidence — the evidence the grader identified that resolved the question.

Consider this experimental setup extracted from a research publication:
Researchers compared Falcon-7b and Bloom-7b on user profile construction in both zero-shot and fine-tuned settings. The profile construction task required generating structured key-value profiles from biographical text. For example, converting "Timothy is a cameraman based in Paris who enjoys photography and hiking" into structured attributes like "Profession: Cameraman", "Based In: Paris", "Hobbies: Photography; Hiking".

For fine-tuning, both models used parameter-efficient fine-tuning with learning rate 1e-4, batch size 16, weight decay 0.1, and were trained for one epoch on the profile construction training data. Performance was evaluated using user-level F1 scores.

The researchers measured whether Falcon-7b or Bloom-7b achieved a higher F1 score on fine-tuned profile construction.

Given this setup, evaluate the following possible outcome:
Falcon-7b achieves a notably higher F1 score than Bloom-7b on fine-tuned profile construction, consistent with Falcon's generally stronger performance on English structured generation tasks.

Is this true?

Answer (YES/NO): NO